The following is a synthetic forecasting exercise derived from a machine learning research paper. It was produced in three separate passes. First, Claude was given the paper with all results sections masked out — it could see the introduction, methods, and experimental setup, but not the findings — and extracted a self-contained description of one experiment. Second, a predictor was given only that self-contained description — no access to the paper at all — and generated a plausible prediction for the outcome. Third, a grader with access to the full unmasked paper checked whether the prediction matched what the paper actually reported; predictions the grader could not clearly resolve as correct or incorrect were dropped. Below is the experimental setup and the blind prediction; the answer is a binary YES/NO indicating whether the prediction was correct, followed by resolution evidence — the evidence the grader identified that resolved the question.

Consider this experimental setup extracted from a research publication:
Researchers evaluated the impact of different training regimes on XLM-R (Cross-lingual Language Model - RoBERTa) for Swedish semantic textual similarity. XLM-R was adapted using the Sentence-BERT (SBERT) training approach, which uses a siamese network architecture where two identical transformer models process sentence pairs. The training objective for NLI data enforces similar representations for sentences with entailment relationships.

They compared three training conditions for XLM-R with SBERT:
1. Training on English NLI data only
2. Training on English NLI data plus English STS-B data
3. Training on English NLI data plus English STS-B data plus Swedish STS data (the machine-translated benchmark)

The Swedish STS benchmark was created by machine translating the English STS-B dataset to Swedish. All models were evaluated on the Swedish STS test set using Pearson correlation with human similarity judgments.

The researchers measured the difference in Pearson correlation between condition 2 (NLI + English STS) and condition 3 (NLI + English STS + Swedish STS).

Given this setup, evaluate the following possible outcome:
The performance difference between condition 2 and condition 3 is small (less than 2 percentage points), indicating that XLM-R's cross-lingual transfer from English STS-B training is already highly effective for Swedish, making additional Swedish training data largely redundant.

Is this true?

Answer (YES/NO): YES